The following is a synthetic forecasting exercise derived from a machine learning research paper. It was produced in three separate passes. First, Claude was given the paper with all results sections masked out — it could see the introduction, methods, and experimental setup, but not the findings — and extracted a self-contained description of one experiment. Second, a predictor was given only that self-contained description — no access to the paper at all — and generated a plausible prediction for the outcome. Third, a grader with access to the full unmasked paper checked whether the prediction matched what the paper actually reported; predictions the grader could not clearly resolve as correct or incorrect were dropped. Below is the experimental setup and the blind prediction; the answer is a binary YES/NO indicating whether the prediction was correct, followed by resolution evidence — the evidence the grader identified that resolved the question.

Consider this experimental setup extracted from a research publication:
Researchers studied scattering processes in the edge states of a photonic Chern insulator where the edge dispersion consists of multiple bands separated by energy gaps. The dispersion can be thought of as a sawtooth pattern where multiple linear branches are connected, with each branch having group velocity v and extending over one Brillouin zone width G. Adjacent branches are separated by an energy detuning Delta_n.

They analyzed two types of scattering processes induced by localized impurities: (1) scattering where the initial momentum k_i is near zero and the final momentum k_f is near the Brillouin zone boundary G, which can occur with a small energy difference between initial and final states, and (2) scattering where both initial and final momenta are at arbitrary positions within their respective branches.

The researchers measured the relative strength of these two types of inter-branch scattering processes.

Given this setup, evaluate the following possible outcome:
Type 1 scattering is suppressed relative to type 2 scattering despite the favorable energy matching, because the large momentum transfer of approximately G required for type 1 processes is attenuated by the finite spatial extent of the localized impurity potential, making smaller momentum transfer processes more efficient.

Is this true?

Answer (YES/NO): NO